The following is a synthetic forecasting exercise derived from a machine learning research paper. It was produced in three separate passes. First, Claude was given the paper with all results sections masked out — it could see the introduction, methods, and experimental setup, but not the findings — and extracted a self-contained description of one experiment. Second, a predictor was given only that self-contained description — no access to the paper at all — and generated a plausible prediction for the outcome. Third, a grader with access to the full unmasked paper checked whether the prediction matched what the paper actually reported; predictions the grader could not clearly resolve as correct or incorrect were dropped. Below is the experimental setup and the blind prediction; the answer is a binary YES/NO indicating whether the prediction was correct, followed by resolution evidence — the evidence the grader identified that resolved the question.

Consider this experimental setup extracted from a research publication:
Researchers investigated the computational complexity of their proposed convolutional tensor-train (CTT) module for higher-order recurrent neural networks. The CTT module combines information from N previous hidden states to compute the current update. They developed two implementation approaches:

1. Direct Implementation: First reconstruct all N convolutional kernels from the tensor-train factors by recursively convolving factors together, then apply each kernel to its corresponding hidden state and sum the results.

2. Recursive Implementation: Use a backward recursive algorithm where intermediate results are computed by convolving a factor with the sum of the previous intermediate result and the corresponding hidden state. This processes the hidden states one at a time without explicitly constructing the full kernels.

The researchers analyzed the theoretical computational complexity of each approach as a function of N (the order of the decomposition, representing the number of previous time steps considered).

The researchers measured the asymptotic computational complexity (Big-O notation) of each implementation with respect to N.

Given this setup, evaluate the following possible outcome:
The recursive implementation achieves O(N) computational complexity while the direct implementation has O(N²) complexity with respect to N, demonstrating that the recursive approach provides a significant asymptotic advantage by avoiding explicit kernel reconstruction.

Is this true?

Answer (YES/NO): NO